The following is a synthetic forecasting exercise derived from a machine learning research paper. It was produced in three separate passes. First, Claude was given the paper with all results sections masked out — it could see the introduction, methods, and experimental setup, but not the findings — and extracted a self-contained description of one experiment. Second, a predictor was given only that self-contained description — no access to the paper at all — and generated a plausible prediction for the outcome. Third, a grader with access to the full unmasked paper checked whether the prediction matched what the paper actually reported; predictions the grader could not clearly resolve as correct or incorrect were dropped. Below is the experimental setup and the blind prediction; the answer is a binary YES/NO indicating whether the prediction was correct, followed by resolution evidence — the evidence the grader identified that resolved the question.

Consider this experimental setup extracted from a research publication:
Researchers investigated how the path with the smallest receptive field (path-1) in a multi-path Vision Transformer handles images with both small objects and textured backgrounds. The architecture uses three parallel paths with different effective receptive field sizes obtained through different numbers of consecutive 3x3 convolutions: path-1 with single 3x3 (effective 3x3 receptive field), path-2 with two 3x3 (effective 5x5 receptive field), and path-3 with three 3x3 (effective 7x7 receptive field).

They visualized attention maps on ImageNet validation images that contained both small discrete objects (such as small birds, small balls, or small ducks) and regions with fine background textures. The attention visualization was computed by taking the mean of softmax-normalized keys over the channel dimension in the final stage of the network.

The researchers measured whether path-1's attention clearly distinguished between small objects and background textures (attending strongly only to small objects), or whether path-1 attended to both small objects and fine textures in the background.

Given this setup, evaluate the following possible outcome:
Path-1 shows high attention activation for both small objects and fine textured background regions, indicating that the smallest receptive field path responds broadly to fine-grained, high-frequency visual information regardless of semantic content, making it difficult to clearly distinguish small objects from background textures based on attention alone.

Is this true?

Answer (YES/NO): NO